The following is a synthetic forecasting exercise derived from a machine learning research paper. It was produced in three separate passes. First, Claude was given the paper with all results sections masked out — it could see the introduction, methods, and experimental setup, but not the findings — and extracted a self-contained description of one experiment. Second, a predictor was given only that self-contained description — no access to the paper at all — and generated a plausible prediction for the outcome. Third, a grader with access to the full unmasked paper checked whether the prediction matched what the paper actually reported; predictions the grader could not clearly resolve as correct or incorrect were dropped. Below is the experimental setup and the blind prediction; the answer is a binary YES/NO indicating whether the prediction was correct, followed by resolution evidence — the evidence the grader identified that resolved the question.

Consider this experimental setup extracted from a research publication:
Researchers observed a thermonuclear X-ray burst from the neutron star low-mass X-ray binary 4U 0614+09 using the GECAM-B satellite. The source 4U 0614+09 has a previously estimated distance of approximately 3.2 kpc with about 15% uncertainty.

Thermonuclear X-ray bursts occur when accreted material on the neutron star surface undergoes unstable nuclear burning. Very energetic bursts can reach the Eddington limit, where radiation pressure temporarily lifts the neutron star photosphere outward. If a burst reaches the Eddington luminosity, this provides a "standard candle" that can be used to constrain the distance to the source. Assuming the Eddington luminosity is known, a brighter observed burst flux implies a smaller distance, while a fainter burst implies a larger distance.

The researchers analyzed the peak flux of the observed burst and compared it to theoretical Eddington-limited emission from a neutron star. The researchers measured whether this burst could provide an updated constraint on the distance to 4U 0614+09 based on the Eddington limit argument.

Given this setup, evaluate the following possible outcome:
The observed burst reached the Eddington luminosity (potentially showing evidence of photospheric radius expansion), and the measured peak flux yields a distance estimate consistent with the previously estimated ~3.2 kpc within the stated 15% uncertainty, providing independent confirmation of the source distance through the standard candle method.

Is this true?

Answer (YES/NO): NO